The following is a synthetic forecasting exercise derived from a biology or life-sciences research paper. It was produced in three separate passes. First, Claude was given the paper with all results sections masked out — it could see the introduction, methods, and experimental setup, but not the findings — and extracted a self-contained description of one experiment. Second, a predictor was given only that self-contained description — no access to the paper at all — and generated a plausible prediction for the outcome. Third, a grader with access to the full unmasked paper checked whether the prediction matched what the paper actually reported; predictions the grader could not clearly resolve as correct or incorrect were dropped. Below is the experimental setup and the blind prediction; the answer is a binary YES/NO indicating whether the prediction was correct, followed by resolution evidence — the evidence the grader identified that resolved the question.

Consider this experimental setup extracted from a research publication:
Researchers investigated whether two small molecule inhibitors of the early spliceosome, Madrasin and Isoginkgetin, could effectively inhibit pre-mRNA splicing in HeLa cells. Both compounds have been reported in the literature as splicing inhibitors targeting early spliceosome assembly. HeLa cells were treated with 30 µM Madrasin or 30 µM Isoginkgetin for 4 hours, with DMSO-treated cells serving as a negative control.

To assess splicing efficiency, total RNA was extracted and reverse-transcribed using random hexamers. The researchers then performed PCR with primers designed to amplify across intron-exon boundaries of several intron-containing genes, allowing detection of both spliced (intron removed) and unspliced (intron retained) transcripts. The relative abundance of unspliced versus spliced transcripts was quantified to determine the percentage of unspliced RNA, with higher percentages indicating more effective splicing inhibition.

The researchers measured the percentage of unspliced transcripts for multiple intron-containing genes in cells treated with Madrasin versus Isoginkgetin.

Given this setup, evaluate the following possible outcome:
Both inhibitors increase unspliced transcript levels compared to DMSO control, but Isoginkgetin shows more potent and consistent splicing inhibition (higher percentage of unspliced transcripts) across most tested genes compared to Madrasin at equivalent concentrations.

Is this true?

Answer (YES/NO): NO